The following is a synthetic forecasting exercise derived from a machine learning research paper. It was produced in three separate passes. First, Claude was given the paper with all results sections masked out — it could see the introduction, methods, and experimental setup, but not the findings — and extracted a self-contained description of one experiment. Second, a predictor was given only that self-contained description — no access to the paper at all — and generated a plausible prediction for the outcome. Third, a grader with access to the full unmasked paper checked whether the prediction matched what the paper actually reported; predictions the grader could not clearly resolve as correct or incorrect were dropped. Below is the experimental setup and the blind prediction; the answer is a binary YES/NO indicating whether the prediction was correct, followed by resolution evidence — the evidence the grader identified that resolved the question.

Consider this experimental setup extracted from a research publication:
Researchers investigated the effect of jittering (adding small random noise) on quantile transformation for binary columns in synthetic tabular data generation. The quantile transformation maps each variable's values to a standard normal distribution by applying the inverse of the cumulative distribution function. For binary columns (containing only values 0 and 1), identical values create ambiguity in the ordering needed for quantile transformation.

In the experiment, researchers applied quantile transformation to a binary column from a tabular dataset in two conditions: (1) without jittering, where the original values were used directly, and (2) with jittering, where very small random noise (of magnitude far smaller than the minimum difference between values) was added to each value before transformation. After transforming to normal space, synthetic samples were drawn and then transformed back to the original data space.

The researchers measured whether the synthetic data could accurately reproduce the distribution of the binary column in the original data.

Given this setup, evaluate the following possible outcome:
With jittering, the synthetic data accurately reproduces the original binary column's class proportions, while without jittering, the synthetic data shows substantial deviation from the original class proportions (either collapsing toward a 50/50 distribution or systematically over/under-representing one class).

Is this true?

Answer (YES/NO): YES